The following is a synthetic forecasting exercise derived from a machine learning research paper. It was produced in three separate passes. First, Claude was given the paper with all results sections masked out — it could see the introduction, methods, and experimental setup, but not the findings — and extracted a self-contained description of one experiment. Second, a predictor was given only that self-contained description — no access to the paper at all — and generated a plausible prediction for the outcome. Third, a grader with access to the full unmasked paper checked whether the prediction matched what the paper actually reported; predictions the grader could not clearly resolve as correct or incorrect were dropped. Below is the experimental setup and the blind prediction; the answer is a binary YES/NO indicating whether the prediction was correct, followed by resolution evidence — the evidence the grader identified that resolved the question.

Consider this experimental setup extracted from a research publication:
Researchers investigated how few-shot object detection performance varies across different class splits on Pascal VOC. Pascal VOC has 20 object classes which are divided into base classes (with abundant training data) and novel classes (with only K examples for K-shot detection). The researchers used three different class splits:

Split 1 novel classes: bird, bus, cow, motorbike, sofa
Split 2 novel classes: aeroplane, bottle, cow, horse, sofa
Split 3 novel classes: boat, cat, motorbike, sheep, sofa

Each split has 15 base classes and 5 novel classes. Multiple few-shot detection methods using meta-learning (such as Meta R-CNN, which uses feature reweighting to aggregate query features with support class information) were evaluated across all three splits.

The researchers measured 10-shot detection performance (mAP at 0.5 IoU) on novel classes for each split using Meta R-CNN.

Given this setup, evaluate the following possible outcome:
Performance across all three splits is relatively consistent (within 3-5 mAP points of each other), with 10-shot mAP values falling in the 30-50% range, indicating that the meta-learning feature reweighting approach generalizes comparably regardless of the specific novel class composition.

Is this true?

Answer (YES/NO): NO